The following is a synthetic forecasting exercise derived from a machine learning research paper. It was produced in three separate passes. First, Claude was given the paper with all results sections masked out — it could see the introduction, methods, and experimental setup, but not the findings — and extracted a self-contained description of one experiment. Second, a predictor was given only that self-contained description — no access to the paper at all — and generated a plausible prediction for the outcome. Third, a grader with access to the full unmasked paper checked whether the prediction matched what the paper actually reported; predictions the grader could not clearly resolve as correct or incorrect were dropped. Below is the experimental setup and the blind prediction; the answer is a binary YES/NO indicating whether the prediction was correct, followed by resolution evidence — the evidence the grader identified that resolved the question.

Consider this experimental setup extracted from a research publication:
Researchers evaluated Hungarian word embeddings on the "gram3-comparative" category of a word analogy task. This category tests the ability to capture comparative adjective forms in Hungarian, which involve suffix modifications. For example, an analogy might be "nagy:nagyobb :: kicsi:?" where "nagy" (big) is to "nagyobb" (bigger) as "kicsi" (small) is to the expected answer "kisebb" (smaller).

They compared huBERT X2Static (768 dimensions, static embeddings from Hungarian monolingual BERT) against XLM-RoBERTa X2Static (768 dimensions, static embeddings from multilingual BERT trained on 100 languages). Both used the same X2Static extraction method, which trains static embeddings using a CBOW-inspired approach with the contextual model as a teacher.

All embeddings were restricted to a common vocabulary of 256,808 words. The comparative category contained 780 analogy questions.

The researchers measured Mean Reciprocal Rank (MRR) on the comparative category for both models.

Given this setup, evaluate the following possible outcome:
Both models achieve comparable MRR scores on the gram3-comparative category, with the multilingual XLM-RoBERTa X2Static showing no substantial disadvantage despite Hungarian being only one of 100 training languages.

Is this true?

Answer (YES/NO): YES